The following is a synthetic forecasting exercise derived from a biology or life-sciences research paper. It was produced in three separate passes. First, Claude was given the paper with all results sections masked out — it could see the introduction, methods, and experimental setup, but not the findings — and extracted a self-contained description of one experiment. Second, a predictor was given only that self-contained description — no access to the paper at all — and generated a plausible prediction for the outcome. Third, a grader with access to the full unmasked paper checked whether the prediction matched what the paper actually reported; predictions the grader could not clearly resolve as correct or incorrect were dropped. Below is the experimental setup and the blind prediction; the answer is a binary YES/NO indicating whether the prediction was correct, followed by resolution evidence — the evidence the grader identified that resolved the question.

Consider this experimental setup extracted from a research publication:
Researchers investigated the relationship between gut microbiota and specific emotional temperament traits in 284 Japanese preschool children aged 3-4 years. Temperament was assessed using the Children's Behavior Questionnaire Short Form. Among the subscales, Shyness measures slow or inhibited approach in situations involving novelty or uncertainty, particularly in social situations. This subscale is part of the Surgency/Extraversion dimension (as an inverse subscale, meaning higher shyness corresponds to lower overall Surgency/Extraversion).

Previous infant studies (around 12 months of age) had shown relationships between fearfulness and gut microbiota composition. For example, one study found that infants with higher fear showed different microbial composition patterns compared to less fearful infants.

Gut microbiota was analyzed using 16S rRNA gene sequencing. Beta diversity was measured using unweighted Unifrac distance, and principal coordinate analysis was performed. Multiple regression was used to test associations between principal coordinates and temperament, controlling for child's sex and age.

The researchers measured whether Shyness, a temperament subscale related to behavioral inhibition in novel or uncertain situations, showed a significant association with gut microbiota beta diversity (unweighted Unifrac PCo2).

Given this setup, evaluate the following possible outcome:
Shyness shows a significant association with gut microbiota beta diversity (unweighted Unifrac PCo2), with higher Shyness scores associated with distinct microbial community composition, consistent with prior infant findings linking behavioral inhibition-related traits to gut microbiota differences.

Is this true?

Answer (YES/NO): NO